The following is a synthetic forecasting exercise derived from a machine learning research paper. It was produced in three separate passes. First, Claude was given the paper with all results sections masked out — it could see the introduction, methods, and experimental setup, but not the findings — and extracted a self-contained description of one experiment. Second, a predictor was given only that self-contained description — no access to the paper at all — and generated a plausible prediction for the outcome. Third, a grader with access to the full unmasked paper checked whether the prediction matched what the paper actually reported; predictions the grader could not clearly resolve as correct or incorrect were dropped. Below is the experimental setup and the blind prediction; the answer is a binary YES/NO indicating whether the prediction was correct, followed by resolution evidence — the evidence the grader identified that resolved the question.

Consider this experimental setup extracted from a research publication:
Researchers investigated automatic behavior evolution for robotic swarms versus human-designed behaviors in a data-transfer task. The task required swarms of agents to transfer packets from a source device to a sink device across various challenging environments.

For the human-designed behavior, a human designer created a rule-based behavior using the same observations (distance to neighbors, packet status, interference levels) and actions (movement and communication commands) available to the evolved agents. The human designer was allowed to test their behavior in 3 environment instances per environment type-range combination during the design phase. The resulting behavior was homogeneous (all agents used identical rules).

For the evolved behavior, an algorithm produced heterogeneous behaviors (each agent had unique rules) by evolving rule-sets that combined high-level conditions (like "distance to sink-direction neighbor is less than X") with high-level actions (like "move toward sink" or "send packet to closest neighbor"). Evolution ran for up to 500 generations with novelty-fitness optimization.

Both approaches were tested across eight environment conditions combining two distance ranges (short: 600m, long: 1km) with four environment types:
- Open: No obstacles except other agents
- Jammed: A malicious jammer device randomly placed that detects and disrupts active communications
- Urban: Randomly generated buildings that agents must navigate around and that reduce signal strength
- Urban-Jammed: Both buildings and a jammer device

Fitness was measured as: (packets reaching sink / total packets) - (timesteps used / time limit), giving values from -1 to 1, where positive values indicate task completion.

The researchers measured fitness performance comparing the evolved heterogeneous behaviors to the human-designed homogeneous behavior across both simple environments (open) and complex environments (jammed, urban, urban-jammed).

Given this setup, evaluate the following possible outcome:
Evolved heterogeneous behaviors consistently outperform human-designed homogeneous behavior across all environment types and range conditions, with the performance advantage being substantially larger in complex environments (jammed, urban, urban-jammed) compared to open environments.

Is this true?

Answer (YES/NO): NO